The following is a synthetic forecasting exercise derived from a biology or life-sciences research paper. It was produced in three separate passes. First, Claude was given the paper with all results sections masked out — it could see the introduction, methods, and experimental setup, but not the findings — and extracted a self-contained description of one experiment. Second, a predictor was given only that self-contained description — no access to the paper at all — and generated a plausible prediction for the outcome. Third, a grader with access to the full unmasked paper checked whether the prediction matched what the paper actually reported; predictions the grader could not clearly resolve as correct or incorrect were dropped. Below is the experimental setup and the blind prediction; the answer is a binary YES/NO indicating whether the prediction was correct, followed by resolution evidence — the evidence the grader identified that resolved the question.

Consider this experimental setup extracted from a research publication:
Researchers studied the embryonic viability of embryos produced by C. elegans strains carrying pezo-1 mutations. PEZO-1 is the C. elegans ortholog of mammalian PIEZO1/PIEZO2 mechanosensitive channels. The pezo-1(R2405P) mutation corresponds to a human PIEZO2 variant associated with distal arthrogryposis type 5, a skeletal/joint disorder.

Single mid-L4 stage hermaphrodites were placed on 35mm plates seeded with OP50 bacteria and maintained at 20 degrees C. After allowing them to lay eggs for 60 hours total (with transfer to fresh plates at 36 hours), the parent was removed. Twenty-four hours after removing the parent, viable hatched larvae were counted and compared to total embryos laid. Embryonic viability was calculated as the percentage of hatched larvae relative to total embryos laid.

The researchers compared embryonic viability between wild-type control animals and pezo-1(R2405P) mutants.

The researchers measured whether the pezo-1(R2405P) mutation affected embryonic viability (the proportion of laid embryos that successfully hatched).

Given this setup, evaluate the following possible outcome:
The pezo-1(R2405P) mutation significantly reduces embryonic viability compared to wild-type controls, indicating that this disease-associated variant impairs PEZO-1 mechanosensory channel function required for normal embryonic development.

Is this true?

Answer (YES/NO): NO